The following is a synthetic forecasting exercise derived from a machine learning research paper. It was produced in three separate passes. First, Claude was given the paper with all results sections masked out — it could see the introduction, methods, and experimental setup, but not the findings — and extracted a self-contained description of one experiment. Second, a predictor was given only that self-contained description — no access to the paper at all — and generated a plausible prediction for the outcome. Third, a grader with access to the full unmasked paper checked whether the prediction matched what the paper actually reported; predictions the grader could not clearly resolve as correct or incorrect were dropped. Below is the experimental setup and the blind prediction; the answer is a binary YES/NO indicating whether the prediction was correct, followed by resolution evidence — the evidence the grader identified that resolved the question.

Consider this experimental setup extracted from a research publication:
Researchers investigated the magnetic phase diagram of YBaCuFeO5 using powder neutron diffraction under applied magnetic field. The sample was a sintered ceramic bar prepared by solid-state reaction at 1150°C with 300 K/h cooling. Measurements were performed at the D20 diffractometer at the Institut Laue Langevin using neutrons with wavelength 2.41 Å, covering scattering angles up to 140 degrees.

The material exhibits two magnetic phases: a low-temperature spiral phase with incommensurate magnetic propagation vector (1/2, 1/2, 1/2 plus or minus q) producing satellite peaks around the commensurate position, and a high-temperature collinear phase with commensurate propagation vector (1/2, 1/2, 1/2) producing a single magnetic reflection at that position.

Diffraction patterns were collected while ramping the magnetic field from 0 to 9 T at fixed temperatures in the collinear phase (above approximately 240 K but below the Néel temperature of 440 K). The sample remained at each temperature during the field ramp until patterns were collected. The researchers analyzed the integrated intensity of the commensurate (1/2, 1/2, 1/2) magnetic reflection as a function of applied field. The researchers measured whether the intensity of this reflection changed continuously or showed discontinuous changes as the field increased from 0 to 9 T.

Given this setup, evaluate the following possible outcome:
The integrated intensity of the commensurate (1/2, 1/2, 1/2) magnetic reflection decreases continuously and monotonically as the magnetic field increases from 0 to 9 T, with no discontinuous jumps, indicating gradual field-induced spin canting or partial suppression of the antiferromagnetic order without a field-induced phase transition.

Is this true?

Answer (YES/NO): NO